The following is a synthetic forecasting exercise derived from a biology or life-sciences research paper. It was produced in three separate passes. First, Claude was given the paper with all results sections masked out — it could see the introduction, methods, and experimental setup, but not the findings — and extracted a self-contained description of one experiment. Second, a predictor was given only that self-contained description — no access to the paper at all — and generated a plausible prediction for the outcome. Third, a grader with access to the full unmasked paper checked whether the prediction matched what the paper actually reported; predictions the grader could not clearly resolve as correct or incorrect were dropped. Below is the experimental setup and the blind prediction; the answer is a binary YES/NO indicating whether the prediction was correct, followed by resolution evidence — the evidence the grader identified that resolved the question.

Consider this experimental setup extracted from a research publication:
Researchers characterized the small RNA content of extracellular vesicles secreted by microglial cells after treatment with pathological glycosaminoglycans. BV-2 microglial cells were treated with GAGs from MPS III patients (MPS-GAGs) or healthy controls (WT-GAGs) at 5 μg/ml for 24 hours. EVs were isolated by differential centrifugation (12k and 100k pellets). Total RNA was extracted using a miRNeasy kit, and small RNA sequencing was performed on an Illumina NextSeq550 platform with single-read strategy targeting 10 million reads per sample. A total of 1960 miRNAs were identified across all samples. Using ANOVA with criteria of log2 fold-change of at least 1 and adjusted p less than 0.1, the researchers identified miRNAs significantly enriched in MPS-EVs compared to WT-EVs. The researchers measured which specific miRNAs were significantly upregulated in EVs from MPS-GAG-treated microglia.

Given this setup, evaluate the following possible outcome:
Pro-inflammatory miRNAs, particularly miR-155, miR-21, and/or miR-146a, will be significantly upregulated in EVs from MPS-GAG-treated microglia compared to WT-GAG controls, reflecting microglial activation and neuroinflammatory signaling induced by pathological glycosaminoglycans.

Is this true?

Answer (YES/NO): YES